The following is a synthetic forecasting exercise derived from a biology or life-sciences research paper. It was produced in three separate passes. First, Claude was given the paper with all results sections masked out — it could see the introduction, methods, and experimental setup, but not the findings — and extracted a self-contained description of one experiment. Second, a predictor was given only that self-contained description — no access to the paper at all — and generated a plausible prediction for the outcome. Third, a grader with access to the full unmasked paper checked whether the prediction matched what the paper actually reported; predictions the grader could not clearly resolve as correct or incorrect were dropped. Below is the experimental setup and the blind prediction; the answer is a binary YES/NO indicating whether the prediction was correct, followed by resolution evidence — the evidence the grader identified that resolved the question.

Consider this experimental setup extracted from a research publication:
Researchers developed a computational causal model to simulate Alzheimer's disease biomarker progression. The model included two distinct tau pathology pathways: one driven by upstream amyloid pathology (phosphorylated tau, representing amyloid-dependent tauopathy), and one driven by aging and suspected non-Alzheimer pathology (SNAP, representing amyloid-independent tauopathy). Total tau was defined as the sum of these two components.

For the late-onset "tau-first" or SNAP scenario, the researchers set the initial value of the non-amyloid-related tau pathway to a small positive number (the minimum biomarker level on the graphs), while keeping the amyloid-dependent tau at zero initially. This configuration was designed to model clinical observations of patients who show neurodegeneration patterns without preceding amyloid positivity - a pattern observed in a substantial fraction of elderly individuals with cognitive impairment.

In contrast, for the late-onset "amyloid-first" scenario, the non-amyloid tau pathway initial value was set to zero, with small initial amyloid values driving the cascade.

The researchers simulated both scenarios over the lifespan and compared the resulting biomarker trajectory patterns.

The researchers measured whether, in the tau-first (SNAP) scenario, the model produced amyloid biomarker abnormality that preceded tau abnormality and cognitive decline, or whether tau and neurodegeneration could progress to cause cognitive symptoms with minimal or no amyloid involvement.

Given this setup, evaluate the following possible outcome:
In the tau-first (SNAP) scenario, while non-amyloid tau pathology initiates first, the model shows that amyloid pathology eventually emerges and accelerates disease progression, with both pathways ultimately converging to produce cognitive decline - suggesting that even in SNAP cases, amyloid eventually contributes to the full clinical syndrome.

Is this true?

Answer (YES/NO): YES